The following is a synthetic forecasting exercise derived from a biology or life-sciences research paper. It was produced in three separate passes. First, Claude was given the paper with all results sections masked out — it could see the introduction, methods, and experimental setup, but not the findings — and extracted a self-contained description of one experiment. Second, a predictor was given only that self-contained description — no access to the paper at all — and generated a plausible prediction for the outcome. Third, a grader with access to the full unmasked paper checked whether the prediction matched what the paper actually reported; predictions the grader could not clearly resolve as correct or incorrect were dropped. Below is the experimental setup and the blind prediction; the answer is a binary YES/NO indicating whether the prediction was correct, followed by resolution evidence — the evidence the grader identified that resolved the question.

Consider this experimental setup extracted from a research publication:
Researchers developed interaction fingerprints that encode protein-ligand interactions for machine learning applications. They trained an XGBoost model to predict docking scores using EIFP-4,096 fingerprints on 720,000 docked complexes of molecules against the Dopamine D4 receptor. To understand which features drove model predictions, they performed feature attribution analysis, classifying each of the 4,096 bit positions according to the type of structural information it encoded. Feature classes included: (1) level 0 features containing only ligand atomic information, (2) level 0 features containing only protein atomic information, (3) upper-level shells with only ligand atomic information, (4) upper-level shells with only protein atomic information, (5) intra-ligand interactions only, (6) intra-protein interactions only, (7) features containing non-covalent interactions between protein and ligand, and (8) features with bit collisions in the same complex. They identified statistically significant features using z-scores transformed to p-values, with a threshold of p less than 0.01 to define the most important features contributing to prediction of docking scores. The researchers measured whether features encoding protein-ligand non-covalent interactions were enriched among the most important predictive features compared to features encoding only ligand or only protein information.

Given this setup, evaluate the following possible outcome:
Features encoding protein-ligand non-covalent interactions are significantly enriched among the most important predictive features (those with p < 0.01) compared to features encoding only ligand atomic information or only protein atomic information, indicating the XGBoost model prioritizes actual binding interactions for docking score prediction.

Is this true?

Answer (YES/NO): YES